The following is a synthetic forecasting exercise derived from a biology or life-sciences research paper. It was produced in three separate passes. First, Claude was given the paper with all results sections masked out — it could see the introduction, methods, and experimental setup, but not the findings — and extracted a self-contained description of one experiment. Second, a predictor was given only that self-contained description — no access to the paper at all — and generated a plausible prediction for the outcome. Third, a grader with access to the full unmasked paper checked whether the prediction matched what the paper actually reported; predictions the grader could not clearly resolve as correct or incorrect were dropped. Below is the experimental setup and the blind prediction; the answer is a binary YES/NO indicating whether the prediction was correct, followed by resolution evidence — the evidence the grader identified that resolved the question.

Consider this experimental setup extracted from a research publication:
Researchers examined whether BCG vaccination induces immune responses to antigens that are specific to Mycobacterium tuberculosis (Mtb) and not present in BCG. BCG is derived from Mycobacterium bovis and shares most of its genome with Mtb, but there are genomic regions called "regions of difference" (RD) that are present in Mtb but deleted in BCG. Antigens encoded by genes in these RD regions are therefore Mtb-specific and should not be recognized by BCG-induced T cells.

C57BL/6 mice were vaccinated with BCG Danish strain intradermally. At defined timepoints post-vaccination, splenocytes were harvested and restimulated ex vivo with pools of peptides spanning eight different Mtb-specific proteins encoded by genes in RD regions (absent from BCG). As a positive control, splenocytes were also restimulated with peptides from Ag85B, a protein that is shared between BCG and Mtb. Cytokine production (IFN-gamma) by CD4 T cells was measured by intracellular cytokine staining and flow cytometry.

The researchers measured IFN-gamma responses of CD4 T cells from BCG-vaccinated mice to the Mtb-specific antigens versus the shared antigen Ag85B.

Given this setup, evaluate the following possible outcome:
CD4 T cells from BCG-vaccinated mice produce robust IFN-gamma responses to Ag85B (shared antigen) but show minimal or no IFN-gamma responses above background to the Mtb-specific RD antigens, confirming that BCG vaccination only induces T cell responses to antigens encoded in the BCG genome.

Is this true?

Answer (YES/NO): YES